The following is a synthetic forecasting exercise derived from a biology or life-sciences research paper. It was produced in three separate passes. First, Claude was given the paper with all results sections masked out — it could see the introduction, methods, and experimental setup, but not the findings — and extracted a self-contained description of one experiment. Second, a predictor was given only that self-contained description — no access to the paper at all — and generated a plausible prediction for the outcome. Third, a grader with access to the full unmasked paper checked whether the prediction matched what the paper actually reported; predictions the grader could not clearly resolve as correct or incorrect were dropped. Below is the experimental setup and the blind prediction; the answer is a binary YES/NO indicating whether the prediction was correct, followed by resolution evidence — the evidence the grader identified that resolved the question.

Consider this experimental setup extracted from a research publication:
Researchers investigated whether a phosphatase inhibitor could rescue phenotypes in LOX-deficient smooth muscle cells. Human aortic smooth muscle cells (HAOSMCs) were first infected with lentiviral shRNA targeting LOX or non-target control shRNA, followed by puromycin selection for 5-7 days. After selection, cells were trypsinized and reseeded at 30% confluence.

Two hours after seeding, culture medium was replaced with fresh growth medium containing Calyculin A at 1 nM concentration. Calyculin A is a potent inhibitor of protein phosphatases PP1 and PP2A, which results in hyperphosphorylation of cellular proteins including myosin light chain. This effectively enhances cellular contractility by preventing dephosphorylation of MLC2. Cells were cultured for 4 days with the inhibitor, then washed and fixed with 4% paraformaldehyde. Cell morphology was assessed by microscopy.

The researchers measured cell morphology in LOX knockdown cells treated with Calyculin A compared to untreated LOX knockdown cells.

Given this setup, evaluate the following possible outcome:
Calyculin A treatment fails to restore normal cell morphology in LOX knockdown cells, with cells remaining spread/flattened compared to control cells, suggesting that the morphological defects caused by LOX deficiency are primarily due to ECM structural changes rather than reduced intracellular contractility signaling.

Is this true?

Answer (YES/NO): NO